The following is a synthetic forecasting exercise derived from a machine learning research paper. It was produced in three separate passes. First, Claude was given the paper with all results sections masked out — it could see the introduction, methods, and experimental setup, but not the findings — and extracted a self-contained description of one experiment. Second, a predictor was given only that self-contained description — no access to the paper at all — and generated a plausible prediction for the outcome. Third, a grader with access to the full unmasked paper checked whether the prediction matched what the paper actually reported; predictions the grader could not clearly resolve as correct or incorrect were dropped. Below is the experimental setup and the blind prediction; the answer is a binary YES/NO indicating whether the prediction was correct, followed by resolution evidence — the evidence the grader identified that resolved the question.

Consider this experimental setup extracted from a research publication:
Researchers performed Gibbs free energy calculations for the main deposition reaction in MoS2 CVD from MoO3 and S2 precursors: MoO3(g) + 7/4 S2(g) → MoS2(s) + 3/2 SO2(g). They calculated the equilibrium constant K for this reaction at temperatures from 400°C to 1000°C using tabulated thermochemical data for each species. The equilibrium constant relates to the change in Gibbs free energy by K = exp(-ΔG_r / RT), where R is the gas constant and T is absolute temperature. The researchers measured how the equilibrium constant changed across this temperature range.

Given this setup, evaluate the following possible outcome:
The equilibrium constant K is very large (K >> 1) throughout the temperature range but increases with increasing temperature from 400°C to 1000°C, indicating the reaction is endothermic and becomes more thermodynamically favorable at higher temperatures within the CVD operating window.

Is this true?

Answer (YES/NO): NO